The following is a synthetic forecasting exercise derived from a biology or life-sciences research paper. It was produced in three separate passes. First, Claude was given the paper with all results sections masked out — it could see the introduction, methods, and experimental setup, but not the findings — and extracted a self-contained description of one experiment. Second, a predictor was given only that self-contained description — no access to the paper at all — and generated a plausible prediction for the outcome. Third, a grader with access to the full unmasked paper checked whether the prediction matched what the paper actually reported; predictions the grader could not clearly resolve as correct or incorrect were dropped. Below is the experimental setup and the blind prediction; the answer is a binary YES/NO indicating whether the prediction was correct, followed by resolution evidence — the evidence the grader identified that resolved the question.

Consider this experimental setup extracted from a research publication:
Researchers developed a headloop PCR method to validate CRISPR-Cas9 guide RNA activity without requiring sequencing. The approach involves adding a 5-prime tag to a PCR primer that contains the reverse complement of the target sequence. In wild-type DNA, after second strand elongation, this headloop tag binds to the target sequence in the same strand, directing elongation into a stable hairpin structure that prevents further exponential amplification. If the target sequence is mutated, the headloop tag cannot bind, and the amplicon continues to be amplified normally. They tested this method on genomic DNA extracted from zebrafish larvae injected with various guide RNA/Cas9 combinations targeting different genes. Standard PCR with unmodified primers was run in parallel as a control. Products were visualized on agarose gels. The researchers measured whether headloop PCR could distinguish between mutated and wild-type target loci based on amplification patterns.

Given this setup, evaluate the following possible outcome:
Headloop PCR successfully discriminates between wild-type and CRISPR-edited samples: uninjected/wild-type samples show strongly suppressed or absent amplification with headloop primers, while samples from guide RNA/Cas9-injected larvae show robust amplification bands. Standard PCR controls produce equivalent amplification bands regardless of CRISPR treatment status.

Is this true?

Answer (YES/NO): YES